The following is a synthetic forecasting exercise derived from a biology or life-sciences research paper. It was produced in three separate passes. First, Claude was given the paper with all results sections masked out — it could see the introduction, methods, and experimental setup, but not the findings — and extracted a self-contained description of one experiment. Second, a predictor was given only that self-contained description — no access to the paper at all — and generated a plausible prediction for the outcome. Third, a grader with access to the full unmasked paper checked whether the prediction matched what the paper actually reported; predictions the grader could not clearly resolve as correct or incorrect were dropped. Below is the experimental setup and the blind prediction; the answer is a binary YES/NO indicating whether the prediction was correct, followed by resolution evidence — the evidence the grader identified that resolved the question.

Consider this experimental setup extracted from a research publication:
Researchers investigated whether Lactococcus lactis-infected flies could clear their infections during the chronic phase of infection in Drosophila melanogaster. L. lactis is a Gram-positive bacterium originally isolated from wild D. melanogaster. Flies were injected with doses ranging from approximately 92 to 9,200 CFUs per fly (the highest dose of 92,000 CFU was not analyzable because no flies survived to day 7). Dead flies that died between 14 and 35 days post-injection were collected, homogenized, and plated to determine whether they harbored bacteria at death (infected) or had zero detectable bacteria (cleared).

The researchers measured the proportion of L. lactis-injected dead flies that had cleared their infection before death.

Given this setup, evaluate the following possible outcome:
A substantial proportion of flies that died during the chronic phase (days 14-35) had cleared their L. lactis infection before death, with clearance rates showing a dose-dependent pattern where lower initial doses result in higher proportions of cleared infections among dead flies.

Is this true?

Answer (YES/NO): NO